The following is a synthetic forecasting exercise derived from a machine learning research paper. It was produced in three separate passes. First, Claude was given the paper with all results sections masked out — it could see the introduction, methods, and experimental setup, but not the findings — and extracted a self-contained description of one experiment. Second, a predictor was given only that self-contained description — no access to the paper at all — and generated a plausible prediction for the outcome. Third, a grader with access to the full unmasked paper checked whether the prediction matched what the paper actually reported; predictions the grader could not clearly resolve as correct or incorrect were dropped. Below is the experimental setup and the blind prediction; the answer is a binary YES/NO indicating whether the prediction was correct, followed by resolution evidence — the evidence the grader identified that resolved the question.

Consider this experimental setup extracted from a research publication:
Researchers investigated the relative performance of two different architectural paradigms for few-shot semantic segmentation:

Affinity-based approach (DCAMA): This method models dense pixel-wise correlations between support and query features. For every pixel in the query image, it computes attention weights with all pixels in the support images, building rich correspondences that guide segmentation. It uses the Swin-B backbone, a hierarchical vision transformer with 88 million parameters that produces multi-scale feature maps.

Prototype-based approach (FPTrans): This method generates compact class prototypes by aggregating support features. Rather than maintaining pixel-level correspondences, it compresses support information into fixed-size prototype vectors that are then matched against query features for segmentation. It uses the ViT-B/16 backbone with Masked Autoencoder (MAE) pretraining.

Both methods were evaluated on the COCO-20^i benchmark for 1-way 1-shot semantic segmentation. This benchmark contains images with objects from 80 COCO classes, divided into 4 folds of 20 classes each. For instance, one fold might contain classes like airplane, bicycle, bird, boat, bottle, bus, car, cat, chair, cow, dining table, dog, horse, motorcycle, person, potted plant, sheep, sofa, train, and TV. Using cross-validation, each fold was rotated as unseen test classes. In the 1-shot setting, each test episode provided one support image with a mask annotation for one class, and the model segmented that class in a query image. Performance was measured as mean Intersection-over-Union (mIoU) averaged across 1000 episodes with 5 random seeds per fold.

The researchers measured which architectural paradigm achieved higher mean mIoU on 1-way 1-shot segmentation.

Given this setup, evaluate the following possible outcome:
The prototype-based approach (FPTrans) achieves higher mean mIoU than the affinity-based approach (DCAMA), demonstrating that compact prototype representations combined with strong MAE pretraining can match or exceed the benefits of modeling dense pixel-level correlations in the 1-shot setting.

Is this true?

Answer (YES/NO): NO